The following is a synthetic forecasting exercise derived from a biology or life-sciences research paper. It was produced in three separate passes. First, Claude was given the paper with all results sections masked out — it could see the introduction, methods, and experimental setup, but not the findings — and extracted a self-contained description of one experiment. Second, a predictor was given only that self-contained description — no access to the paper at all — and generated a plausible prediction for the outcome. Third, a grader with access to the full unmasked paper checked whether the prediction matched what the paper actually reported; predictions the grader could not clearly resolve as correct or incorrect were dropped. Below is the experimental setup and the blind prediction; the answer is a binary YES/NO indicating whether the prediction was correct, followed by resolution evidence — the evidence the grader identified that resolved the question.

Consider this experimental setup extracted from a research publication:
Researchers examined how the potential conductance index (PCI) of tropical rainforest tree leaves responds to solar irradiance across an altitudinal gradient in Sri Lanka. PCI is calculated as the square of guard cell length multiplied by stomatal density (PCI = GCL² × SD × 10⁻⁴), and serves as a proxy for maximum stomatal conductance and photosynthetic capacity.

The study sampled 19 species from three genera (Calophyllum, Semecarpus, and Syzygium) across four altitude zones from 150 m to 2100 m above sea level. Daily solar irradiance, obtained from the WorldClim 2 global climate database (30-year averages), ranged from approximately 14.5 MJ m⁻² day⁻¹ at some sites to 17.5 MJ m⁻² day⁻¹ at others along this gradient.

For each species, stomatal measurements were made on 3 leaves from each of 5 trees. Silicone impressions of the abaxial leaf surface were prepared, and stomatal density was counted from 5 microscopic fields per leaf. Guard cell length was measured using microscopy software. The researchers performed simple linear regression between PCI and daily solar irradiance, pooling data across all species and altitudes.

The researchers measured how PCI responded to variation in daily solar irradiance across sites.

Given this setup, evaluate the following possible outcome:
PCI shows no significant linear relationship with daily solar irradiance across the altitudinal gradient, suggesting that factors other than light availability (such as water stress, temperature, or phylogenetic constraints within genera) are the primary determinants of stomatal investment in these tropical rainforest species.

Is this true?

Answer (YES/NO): NO